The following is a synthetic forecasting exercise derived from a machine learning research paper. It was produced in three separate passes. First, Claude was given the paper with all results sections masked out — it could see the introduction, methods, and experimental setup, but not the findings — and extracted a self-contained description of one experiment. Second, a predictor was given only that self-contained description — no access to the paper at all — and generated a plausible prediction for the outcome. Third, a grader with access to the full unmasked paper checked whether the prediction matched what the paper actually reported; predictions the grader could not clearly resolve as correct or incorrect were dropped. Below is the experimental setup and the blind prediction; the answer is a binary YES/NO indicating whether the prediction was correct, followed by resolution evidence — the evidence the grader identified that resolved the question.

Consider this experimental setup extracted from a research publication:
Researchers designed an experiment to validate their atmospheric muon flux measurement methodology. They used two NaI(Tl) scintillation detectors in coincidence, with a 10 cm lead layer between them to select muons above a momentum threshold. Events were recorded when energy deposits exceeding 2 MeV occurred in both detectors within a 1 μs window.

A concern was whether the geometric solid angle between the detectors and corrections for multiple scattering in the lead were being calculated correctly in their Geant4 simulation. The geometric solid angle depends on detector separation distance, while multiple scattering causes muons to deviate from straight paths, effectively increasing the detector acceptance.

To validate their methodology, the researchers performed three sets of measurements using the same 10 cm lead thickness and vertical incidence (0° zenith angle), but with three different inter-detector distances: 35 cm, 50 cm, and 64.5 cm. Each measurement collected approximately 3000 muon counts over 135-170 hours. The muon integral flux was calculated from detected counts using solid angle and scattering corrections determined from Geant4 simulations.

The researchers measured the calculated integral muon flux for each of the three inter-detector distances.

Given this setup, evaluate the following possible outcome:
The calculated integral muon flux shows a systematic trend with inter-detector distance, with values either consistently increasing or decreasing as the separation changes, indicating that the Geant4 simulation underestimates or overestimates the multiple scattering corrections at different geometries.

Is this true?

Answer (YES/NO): NO